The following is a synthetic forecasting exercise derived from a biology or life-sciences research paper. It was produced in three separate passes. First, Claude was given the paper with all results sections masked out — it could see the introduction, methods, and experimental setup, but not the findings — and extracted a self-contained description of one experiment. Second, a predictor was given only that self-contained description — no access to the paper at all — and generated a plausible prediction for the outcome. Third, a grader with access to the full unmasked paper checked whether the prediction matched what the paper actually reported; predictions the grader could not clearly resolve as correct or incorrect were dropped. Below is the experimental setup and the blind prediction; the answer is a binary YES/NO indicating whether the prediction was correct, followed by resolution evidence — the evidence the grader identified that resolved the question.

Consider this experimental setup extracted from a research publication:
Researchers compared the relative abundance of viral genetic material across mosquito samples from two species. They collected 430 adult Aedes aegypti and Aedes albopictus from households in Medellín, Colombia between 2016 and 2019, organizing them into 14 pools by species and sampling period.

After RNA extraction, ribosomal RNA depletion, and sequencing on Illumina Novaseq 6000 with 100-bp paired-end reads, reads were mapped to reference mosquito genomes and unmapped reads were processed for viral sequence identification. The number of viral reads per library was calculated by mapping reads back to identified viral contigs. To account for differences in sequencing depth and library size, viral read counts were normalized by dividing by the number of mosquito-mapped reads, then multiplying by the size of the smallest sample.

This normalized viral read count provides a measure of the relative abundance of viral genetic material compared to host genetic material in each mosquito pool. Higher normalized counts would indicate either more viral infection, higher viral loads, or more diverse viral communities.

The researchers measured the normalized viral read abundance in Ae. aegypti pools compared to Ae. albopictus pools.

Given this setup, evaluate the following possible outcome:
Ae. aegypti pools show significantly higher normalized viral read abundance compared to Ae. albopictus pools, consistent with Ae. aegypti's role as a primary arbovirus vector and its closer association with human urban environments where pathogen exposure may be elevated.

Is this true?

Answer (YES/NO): YES